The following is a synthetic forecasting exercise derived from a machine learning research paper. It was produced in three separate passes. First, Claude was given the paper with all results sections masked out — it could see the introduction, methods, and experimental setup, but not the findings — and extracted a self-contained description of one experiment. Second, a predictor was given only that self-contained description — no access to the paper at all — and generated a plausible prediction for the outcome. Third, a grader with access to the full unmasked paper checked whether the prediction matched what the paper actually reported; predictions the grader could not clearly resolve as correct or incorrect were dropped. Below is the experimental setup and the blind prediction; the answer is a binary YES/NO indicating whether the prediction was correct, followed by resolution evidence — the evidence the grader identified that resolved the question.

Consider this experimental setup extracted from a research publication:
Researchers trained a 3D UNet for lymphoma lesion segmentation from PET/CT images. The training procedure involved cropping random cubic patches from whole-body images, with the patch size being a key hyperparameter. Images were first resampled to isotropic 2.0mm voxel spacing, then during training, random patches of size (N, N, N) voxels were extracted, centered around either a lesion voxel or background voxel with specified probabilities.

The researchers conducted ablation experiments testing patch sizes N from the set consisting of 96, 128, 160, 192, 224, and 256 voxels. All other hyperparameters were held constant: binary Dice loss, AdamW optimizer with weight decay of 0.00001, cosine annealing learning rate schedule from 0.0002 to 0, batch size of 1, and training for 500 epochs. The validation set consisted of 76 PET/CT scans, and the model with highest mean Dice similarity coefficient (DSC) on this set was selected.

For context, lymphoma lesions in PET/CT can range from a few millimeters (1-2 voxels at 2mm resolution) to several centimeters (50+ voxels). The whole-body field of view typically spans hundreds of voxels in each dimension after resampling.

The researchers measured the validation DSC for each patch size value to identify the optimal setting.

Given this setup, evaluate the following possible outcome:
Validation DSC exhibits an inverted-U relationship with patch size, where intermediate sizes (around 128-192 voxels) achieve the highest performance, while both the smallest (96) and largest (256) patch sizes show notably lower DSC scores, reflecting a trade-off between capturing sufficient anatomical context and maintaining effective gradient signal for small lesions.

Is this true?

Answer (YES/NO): NO